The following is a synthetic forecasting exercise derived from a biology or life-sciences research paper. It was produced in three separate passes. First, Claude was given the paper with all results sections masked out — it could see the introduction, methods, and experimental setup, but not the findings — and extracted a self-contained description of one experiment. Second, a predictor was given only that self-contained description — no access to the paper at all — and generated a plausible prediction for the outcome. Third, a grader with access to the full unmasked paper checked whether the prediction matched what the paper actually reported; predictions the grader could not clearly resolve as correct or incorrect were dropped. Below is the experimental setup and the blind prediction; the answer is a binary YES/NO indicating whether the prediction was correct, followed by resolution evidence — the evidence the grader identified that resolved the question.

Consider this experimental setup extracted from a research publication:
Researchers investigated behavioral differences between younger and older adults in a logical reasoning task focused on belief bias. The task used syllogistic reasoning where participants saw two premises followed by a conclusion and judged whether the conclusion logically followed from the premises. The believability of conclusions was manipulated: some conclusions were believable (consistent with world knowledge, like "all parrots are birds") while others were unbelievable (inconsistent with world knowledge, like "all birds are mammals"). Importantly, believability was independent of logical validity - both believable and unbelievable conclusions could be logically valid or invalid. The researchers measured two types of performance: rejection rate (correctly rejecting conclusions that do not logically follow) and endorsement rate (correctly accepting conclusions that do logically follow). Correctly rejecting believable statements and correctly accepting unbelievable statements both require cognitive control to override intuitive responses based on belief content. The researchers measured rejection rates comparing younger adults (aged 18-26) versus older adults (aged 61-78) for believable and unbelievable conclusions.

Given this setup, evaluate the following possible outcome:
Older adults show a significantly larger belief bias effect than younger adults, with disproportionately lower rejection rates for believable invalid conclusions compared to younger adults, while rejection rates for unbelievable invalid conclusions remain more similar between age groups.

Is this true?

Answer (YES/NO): NO